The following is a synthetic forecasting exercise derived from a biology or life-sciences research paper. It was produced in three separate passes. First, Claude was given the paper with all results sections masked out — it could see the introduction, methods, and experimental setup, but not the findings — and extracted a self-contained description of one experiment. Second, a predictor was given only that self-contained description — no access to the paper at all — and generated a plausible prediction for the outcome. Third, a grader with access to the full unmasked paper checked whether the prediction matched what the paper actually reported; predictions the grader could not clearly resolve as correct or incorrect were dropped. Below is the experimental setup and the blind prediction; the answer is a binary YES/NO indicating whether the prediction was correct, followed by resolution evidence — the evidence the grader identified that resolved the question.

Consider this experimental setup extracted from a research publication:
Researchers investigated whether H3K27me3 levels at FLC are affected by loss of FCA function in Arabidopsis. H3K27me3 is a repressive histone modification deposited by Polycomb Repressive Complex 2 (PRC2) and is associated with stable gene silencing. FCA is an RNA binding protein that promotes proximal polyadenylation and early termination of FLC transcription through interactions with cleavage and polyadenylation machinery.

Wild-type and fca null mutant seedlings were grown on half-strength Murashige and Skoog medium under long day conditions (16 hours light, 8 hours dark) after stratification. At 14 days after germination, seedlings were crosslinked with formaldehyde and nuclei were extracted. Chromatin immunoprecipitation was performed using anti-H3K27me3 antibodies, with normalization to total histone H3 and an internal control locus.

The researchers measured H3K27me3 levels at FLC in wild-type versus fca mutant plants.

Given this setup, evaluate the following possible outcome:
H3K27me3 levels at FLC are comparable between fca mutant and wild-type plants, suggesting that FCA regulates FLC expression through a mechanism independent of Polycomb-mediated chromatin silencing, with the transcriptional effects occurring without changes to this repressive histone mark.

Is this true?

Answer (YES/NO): NO